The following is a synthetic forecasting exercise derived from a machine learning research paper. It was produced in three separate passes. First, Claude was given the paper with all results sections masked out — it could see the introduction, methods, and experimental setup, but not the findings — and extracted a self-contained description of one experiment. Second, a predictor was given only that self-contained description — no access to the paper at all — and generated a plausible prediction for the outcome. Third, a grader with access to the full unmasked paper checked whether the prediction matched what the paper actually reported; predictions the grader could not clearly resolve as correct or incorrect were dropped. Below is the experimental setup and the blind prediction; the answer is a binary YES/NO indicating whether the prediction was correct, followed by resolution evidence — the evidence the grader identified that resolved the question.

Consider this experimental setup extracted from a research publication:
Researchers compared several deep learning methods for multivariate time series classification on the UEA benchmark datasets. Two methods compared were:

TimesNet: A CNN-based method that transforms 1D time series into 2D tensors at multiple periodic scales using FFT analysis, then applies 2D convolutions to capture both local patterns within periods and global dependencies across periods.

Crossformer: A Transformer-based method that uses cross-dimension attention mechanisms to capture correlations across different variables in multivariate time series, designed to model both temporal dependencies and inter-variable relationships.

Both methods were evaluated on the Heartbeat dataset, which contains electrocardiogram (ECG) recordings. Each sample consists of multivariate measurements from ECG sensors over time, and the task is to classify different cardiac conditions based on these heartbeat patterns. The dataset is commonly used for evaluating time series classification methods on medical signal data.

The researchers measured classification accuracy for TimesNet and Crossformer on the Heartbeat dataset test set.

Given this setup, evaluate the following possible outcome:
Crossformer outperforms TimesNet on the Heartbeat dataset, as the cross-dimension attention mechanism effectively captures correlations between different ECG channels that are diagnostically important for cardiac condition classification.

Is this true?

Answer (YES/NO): NO